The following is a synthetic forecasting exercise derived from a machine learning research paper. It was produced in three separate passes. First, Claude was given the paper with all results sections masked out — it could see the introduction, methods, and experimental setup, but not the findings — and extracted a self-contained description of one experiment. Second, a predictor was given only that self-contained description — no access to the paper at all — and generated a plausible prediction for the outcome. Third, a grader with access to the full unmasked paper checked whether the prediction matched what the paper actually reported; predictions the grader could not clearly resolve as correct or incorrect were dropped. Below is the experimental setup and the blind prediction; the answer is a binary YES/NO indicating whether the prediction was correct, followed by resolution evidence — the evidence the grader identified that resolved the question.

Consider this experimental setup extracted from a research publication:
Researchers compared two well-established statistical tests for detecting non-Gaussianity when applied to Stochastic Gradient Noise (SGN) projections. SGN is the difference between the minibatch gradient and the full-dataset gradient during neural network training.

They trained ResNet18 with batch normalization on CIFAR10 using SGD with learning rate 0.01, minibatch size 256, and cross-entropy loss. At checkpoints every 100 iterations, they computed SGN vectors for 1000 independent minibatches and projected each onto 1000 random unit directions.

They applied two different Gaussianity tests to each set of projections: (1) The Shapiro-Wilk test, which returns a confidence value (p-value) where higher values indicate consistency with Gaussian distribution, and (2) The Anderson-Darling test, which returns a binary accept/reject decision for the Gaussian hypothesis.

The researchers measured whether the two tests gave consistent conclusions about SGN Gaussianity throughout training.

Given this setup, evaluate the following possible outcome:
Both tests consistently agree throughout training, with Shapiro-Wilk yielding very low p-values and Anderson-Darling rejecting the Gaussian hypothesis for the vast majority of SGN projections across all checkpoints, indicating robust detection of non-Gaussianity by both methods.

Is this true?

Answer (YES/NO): NO